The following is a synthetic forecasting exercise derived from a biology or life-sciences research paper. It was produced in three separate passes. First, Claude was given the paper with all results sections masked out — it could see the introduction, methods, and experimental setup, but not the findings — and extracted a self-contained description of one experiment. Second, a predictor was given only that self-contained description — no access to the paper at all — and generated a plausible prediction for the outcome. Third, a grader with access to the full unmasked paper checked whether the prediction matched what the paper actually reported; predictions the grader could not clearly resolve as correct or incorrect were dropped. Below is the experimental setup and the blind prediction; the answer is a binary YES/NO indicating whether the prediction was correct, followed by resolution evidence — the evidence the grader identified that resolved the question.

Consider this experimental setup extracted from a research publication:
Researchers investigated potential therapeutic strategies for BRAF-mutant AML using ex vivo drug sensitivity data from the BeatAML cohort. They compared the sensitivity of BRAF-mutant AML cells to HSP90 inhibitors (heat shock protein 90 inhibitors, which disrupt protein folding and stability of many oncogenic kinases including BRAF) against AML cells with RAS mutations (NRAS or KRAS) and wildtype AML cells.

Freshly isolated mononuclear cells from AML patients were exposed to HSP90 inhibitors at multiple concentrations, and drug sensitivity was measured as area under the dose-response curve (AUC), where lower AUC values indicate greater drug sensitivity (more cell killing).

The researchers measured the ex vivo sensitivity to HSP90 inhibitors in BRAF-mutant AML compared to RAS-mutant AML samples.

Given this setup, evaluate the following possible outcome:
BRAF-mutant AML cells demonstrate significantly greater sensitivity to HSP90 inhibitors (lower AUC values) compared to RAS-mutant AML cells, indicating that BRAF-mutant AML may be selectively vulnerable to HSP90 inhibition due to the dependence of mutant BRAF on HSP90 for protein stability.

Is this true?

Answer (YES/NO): NO